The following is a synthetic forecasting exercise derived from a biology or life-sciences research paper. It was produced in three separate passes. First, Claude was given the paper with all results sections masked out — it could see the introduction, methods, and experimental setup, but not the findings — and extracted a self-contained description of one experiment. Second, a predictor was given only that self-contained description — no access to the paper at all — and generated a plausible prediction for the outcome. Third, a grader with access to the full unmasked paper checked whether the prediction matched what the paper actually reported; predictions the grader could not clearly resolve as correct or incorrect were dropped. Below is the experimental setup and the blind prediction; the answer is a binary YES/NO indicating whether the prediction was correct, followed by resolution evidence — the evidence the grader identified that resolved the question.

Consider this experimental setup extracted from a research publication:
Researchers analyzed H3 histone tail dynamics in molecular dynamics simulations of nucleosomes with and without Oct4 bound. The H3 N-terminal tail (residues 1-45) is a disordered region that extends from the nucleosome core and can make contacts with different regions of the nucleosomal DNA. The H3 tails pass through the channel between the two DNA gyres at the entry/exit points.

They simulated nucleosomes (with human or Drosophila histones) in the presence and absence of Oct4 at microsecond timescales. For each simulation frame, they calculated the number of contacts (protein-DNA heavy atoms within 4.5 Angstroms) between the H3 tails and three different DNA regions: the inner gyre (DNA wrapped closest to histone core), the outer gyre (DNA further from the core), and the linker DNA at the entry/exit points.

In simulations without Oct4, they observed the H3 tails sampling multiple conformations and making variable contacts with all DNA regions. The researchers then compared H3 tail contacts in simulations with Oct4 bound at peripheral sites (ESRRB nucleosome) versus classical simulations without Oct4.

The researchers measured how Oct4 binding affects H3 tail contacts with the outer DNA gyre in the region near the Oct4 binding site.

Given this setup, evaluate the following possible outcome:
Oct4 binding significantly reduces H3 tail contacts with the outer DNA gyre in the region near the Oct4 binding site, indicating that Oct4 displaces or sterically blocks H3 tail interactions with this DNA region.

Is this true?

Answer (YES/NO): NO